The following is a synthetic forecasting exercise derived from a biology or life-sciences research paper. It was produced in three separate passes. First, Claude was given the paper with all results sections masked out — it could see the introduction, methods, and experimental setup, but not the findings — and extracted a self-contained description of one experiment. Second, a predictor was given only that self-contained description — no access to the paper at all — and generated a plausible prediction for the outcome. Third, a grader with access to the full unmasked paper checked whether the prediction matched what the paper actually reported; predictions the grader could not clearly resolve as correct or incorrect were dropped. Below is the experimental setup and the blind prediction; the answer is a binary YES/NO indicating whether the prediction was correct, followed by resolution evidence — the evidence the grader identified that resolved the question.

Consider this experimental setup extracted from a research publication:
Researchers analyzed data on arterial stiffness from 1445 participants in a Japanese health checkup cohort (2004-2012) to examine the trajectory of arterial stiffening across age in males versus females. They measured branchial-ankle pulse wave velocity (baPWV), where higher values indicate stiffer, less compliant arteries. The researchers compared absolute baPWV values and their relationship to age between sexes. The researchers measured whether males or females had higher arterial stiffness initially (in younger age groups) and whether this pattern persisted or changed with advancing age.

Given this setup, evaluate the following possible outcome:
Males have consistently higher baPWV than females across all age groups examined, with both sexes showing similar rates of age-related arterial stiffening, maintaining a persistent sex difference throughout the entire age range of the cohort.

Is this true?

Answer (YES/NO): NO